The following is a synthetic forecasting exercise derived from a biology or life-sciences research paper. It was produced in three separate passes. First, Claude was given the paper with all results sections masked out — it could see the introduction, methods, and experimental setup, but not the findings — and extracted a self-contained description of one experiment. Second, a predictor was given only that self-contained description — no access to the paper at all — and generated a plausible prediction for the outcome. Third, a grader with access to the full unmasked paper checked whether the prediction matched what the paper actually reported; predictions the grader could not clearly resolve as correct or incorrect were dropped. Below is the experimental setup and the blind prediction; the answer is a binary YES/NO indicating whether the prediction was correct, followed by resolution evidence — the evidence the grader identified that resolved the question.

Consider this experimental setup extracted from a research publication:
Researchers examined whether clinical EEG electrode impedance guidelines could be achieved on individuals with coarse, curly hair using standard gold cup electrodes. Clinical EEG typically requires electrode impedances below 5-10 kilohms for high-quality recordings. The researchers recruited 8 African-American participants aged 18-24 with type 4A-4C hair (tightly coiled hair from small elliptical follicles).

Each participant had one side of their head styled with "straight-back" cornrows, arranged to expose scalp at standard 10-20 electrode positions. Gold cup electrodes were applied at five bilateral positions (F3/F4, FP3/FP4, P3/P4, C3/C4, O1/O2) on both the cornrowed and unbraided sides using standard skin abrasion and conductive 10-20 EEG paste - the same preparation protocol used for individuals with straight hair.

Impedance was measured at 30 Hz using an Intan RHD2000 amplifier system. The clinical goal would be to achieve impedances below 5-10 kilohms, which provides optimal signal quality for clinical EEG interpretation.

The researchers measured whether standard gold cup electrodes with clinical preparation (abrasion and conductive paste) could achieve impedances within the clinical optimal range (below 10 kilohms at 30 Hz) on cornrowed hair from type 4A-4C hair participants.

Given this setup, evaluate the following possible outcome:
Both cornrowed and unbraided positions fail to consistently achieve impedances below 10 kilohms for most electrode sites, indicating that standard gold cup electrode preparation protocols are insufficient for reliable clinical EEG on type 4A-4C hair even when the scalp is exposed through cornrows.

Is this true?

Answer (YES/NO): YES